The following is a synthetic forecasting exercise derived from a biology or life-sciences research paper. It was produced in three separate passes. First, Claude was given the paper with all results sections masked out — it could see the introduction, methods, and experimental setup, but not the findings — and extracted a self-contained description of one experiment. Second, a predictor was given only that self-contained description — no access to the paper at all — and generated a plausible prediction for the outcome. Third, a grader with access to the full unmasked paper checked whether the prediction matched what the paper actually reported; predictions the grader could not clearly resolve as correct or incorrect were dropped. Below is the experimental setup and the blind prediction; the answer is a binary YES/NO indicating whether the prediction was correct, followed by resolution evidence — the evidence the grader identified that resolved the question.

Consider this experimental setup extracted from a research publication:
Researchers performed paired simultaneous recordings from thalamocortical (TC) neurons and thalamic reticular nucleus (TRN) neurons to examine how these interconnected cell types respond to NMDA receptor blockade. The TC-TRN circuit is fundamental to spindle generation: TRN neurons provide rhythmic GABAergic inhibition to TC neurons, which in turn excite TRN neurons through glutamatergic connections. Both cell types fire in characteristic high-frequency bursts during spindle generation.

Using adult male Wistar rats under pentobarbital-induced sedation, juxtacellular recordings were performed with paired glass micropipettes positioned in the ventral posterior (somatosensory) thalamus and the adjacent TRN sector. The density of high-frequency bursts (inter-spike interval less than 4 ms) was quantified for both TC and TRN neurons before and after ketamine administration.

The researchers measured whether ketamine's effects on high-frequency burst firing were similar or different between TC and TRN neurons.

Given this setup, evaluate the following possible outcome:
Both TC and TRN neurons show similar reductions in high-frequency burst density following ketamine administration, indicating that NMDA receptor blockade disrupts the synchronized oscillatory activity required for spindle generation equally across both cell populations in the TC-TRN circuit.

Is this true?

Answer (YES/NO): NO